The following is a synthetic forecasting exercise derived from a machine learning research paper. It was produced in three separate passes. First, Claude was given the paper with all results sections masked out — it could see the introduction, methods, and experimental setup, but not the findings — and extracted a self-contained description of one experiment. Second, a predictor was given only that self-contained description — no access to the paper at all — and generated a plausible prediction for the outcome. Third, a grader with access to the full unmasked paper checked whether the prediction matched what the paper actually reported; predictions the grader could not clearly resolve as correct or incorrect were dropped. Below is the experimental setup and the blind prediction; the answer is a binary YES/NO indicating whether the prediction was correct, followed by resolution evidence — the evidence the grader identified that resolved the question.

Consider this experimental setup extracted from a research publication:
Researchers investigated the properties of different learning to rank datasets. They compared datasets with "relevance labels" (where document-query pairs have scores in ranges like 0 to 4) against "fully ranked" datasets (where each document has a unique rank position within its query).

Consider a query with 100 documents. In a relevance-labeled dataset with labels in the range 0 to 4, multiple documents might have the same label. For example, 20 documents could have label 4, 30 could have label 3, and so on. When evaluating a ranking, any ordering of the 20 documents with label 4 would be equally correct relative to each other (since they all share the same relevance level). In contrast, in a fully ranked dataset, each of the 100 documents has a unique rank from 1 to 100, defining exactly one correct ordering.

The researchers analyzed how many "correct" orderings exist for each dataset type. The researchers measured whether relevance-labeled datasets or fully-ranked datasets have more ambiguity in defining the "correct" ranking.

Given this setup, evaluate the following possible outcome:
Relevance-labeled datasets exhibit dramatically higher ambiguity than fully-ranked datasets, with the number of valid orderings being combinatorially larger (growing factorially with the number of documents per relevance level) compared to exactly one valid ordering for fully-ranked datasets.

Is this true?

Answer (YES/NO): NO